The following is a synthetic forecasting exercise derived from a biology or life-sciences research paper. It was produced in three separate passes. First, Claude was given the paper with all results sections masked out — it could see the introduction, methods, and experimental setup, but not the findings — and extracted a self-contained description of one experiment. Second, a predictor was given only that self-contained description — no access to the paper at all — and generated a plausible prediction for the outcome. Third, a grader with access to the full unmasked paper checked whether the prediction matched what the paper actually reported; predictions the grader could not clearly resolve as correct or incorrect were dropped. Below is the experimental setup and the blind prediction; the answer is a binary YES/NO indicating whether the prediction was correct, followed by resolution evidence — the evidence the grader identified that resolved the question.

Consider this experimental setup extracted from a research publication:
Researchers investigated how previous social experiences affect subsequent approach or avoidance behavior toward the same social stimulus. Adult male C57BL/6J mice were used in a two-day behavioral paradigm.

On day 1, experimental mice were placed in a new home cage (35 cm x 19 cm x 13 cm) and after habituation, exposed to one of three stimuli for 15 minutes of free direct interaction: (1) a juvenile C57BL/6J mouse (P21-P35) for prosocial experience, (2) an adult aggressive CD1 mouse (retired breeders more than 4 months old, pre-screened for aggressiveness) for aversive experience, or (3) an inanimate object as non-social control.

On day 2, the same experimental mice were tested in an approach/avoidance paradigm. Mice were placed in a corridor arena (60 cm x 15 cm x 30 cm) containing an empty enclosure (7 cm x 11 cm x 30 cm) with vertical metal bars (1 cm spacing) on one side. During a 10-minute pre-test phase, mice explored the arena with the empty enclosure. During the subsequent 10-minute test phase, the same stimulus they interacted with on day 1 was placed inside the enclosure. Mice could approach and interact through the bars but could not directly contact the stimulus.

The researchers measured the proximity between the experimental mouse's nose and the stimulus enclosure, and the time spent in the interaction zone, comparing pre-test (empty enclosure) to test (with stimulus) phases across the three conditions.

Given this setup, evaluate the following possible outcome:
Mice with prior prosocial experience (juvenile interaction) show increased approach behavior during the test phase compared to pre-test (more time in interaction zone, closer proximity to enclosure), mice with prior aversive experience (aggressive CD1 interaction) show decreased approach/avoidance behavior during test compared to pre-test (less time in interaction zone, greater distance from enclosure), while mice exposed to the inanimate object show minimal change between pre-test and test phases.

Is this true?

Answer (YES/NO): YES